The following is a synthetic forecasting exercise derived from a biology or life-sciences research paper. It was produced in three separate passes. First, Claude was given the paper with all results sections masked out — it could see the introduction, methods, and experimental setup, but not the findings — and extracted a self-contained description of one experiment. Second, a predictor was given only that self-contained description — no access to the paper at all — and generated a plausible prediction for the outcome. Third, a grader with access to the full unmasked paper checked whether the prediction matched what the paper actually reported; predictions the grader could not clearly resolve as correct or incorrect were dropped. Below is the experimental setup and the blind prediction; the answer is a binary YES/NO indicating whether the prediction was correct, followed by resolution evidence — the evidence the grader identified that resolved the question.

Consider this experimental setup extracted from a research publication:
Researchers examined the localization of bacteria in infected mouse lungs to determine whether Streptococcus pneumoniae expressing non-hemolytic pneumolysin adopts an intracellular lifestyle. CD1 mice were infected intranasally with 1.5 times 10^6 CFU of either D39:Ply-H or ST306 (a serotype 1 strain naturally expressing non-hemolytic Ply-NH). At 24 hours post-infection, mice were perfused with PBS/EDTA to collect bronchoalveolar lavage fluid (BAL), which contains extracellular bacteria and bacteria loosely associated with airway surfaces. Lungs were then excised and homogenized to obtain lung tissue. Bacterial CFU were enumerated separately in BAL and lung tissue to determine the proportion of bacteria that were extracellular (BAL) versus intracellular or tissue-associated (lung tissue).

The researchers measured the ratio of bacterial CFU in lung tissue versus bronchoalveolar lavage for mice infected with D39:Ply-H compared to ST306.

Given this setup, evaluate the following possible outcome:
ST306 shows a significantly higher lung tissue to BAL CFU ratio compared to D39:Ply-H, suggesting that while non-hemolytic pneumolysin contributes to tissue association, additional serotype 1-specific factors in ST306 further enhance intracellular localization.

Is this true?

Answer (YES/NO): YES